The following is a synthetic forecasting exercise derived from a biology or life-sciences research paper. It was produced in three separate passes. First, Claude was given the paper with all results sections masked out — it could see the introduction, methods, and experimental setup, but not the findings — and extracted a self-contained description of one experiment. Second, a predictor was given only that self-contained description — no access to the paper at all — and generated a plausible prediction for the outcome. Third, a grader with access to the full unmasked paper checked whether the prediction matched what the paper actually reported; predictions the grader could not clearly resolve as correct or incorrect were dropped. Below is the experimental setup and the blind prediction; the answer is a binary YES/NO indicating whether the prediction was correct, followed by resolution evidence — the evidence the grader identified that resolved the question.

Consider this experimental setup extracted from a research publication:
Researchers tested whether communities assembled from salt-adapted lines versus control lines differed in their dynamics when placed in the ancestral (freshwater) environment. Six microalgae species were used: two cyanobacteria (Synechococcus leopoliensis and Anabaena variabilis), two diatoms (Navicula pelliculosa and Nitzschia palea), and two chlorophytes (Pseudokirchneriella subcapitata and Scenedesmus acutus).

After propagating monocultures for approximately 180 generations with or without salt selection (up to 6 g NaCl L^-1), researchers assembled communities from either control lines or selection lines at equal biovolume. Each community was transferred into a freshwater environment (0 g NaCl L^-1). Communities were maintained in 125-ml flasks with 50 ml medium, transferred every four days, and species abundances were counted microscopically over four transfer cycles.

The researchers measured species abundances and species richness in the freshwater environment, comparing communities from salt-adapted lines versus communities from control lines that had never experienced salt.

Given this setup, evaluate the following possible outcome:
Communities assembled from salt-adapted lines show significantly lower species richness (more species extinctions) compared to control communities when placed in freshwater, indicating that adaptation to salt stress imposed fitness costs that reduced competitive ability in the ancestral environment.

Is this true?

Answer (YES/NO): NO